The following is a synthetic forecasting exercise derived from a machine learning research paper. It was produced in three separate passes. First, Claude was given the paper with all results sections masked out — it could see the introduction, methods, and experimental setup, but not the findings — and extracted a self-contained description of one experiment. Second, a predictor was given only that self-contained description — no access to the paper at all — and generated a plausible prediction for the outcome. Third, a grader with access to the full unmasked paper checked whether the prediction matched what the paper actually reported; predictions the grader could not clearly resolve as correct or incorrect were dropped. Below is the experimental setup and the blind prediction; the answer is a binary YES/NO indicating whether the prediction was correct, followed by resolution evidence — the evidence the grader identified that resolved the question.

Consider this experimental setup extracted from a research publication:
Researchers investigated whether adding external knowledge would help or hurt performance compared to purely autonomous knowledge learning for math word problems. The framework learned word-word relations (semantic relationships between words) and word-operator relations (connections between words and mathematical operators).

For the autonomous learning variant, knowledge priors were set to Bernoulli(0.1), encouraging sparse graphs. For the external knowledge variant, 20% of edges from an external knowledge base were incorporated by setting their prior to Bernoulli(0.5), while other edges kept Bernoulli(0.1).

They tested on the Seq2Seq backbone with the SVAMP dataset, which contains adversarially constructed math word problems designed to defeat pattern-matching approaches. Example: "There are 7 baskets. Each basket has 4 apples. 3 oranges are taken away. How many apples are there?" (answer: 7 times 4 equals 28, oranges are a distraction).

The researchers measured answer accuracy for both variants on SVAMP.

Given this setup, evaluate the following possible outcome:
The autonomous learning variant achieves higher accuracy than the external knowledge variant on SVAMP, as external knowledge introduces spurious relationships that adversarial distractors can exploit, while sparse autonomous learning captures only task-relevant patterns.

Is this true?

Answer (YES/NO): YES